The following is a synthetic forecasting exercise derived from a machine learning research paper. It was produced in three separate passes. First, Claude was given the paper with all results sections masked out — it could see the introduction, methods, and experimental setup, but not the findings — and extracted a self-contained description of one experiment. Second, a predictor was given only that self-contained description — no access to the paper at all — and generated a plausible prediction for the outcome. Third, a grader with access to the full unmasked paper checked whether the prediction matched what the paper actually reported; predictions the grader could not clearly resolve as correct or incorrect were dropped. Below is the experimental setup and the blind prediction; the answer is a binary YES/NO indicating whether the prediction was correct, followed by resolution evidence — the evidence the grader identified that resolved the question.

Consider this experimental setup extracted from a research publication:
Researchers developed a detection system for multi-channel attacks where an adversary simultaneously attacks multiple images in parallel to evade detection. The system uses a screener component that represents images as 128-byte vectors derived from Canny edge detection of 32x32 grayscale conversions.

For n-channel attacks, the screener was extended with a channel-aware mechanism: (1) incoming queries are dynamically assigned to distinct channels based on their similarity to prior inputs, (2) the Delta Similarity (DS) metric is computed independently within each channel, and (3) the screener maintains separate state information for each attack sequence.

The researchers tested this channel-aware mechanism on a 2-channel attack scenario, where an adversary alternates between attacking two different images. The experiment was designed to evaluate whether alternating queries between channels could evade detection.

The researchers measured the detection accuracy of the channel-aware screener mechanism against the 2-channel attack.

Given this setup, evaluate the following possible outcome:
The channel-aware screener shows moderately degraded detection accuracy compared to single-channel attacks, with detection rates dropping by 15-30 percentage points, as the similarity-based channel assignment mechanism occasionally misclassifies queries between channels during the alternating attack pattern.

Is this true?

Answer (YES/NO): NO